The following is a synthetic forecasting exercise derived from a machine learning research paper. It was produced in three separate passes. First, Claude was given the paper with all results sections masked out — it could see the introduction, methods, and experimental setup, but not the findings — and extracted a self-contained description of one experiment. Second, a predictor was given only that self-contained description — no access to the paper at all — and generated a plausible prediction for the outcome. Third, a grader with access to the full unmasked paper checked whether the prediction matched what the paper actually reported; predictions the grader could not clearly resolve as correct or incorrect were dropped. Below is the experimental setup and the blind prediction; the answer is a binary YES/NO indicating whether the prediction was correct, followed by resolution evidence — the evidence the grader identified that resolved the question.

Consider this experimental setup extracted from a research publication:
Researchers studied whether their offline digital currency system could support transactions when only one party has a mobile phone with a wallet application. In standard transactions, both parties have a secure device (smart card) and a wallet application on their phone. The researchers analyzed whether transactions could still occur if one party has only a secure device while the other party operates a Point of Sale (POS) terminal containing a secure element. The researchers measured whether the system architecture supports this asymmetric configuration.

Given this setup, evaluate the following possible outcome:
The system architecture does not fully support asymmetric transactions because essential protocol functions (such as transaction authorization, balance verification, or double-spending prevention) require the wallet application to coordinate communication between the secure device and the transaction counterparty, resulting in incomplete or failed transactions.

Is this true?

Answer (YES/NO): NO